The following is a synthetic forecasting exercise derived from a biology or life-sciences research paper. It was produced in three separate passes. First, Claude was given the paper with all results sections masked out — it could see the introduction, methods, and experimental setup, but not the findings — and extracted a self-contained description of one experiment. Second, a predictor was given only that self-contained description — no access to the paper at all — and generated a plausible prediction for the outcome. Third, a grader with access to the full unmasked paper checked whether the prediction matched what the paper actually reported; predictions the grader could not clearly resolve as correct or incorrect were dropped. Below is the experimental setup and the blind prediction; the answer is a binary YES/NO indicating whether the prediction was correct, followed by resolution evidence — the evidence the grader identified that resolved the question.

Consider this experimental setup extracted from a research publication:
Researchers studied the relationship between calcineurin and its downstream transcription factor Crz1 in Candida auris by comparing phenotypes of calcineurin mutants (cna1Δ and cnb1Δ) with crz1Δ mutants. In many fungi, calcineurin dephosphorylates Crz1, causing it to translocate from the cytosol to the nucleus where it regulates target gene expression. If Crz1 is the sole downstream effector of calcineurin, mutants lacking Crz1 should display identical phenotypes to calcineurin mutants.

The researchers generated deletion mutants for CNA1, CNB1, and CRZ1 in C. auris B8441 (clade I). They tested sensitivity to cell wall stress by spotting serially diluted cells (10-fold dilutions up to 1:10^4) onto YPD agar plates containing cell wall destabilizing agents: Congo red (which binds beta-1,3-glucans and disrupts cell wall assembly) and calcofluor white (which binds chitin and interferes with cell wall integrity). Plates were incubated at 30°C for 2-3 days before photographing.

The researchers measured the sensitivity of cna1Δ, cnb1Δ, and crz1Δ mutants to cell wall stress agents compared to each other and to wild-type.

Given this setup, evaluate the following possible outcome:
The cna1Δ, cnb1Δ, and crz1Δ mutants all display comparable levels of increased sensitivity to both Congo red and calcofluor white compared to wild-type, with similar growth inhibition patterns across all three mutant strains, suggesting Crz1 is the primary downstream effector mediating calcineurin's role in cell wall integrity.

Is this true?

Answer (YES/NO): NO